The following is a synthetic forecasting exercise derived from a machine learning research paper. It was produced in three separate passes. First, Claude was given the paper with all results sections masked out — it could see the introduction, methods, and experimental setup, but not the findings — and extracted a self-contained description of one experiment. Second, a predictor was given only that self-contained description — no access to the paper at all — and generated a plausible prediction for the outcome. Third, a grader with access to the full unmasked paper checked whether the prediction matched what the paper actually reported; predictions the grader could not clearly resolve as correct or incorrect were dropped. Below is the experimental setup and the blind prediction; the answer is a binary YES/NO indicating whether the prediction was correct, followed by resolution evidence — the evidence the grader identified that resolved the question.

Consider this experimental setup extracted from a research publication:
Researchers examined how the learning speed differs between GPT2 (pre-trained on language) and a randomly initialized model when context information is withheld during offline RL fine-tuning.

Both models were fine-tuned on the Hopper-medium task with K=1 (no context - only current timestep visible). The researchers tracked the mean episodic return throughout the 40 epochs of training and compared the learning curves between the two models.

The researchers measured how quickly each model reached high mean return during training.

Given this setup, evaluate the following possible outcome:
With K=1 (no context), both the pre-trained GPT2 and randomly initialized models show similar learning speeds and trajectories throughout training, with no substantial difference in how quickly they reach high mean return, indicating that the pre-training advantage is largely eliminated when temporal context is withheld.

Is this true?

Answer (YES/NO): NO